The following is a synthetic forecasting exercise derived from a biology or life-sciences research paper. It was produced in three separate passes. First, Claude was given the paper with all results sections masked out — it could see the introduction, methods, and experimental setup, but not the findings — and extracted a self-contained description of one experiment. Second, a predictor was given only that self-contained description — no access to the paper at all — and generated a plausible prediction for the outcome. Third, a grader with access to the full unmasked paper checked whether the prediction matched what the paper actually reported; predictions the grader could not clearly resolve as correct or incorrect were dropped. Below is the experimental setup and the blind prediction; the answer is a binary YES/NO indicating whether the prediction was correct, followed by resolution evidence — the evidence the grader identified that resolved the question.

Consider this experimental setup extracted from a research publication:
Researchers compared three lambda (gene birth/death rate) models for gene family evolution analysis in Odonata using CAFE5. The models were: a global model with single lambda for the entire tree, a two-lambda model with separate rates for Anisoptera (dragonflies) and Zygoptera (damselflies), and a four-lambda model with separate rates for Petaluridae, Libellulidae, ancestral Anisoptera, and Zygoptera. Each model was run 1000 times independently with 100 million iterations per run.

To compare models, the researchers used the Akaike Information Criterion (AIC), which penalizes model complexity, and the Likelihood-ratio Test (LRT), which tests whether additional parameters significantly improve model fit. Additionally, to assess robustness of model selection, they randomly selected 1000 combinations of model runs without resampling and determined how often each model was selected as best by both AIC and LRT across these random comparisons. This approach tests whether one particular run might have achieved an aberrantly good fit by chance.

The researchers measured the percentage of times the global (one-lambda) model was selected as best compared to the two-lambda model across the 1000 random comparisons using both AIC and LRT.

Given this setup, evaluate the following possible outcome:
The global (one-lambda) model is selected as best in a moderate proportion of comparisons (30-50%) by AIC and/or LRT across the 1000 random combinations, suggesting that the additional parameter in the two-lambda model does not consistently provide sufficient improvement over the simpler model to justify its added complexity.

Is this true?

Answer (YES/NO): NO